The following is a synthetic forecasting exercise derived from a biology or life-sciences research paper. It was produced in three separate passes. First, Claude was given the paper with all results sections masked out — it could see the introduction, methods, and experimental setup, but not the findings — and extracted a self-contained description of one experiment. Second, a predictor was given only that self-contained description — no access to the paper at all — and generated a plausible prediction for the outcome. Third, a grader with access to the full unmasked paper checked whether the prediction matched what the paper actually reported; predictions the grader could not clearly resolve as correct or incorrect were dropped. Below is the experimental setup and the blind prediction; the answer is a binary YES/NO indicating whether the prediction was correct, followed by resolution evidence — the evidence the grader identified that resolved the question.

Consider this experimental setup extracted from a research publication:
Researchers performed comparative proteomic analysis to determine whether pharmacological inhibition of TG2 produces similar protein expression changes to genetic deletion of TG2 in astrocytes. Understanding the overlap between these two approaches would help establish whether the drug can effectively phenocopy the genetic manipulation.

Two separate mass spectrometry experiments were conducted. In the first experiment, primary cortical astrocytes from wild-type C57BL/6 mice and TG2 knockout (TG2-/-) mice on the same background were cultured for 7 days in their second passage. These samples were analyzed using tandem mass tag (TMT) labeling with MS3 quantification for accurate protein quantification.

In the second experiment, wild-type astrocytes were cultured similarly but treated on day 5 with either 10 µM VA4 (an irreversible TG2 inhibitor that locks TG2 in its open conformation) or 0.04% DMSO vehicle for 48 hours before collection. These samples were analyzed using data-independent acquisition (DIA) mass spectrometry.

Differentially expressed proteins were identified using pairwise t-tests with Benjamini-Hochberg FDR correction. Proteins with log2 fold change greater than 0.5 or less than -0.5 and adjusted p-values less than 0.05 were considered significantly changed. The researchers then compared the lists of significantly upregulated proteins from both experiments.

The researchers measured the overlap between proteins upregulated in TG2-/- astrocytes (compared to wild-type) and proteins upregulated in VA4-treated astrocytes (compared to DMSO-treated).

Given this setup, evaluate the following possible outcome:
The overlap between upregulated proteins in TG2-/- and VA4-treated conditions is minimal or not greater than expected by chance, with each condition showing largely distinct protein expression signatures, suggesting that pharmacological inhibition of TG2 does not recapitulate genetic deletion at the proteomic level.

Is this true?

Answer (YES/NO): NO